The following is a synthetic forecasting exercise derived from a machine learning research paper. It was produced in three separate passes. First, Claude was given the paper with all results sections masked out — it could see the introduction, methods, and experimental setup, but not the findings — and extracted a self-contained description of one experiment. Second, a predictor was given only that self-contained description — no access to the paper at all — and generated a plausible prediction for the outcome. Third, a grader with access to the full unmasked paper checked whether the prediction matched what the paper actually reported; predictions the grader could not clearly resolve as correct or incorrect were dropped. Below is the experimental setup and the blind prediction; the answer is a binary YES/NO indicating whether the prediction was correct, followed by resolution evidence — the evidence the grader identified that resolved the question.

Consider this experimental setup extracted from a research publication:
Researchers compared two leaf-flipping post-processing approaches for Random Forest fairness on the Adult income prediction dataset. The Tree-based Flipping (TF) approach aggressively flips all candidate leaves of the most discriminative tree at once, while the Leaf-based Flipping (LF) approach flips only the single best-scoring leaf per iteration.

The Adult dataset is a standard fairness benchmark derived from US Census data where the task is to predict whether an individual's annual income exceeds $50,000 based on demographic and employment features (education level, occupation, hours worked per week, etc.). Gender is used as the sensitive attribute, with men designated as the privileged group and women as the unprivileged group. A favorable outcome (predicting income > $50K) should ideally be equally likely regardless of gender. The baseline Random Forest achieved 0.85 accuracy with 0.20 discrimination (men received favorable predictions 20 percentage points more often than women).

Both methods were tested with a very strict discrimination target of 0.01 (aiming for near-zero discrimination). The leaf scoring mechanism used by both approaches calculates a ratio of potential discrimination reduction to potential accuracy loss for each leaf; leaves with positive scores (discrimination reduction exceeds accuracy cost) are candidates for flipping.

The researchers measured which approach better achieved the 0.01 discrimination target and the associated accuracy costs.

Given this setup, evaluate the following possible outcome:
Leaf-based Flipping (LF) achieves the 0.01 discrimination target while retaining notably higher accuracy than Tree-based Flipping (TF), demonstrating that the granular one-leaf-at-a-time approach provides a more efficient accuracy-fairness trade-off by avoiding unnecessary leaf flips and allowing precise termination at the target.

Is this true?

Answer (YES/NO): NO